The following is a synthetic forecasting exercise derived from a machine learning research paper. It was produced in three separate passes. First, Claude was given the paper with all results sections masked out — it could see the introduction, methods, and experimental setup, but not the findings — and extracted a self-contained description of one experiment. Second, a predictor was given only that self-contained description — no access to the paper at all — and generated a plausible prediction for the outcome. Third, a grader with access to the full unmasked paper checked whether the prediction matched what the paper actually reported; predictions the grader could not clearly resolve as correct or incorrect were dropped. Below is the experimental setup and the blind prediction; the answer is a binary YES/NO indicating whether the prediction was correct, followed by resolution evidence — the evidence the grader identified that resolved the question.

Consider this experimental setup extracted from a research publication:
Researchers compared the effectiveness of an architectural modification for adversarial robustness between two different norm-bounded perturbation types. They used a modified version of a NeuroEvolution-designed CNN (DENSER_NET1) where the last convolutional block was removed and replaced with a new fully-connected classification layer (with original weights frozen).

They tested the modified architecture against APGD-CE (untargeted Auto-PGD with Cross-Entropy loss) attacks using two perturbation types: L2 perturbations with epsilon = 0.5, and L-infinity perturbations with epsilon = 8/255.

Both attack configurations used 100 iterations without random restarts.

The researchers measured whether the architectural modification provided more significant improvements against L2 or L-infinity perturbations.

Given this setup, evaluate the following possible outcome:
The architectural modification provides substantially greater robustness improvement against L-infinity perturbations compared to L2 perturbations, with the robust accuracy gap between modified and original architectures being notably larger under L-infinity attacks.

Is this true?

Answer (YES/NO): NO